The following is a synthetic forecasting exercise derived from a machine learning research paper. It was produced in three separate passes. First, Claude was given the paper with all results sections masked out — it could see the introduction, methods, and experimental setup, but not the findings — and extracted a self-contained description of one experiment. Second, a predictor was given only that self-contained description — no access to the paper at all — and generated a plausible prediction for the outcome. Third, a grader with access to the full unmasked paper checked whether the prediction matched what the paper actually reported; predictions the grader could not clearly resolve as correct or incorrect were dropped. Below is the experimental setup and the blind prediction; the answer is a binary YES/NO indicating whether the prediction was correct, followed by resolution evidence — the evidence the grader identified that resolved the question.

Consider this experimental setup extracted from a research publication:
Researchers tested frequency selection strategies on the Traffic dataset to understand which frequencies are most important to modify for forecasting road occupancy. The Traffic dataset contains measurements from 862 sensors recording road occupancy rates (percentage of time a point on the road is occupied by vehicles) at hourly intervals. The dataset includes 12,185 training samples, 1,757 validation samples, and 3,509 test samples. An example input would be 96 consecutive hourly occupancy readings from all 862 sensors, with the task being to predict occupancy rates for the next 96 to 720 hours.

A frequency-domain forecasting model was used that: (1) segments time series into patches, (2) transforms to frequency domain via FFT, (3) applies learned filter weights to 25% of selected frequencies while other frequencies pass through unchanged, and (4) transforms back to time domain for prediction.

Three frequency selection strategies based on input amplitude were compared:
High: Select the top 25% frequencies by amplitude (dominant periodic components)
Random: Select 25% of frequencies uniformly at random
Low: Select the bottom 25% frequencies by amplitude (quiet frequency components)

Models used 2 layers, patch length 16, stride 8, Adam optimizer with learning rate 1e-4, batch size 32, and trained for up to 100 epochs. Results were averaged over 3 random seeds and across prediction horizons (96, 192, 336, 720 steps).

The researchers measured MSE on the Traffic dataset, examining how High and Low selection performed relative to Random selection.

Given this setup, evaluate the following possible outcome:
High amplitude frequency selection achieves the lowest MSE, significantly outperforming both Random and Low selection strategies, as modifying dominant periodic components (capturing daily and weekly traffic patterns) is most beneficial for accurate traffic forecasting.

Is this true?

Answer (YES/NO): NO